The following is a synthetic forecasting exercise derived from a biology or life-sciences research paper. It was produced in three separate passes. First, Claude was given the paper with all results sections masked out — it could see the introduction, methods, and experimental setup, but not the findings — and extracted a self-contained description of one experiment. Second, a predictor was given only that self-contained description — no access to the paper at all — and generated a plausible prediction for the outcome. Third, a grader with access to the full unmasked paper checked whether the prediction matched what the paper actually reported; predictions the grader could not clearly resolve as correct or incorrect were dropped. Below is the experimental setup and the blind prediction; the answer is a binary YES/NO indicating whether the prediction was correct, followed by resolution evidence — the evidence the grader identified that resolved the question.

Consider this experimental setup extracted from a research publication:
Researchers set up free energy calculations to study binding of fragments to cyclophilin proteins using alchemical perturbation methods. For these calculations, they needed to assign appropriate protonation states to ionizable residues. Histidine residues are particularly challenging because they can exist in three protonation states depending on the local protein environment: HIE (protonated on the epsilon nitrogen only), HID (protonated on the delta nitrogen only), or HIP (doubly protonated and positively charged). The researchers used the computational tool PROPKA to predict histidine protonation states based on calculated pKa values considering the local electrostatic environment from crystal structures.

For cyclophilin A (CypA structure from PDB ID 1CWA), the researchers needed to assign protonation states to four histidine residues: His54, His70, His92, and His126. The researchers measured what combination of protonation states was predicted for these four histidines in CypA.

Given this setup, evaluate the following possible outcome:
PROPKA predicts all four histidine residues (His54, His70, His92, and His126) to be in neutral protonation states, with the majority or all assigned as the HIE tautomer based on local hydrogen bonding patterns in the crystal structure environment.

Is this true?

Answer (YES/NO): NO